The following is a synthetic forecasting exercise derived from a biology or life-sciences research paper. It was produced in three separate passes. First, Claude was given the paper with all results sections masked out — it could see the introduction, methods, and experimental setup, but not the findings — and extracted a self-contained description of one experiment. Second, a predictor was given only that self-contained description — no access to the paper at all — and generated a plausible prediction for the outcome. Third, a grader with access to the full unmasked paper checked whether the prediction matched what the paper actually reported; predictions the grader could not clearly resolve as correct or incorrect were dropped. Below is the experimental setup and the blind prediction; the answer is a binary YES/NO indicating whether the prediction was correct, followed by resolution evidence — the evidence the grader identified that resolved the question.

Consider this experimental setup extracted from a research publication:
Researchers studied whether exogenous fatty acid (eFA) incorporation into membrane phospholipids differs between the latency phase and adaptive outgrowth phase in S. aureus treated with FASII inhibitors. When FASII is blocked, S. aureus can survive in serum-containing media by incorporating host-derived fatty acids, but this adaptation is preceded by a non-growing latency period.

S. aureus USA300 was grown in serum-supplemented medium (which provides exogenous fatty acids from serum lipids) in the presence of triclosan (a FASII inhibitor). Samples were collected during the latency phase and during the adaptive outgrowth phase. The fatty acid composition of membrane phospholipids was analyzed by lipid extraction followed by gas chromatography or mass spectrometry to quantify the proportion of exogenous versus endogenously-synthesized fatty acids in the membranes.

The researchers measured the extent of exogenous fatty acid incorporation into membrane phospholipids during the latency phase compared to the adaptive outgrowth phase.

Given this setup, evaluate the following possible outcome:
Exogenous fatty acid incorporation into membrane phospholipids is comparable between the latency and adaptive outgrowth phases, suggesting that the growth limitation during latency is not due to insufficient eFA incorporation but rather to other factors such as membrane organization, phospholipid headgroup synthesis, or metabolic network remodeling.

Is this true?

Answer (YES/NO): NO